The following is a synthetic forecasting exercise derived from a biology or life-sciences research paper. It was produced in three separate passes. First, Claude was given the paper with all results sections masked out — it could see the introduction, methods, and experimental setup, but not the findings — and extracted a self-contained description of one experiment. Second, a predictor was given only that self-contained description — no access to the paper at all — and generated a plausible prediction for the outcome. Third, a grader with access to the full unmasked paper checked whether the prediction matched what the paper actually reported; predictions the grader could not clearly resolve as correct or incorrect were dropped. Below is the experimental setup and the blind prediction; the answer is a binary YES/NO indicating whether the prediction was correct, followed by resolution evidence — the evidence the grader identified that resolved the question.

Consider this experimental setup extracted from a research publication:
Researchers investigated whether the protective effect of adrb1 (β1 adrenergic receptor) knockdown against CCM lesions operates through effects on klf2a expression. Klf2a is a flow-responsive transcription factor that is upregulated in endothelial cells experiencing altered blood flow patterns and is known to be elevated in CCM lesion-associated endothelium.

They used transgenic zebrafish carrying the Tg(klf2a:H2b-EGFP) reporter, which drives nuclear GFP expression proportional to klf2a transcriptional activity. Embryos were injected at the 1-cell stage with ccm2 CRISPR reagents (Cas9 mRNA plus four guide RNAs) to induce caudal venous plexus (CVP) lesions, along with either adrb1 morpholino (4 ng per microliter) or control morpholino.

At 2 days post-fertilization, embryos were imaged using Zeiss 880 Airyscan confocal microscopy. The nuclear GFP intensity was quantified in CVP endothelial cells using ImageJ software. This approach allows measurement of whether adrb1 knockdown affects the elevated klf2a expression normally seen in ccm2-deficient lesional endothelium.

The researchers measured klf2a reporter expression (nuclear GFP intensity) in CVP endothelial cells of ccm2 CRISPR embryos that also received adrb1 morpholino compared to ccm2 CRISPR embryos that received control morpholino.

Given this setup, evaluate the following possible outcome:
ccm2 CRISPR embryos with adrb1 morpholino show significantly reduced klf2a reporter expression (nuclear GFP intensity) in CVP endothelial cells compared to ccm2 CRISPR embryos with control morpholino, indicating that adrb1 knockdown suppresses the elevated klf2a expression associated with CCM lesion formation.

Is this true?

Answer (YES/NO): NO